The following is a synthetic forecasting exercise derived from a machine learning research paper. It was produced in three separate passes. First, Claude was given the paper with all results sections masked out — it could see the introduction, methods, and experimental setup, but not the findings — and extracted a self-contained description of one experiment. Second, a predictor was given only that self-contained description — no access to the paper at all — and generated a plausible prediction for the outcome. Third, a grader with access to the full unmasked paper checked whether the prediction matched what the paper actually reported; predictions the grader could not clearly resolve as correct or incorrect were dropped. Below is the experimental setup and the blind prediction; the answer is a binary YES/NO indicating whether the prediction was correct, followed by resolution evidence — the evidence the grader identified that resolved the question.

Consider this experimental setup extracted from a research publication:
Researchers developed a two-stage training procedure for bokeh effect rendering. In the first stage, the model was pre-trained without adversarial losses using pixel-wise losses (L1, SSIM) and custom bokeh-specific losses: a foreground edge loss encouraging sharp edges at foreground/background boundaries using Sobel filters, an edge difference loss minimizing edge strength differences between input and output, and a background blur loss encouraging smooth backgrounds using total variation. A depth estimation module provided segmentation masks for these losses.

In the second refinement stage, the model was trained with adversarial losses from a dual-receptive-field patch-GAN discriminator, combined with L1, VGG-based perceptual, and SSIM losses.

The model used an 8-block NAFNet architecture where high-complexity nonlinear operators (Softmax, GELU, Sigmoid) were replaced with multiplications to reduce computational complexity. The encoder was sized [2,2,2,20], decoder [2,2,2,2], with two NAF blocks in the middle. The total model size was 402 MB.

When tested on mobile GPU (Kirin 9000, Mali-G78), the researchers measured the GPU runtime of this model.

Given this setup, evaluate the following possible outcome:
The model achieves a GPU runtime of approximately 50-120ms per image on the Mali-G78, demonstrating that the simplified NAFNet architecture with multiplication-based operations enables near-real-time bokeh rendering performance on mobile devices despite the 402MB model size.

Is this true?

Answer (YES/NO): NO